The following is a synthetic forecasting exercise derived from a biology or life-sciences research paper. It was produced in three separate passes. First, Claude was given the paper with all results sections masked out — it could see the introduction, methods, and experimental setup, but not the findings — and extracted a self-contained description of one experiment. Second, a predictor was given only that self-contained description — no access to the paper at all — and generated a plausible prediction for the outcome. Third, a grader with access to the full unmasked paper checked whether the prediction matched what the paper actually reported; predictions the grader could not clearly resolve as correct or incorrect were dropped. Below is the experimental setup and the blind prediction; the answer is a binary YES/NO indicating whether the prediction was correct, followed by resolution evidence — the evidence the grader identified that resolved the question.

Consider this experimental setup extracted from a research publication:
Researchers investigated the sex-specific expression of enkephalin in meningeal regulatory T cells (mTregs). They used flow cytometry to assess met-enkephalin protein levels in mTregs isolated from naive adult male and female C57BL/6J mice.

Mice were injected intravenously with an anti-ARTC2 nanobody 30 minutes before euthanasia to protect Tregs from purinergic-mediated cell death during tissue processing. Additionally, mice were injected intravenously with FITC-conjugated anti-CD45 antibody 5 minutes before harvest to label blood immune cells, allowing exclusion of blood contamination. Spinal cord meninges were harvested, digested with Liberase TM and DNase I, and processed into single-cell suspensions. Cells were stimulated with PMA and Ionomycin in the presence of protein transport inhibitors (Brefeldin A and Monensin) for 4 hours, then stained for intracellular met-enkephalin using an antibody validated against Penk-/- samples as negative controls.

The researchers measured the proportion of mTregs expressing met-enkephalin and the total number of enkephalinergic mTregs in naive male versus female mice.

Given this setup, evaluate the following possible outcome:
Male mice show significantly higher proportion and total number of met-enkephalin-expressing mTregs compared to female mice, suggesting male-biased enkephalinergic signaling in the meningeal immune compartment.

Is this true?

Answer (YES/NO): NO